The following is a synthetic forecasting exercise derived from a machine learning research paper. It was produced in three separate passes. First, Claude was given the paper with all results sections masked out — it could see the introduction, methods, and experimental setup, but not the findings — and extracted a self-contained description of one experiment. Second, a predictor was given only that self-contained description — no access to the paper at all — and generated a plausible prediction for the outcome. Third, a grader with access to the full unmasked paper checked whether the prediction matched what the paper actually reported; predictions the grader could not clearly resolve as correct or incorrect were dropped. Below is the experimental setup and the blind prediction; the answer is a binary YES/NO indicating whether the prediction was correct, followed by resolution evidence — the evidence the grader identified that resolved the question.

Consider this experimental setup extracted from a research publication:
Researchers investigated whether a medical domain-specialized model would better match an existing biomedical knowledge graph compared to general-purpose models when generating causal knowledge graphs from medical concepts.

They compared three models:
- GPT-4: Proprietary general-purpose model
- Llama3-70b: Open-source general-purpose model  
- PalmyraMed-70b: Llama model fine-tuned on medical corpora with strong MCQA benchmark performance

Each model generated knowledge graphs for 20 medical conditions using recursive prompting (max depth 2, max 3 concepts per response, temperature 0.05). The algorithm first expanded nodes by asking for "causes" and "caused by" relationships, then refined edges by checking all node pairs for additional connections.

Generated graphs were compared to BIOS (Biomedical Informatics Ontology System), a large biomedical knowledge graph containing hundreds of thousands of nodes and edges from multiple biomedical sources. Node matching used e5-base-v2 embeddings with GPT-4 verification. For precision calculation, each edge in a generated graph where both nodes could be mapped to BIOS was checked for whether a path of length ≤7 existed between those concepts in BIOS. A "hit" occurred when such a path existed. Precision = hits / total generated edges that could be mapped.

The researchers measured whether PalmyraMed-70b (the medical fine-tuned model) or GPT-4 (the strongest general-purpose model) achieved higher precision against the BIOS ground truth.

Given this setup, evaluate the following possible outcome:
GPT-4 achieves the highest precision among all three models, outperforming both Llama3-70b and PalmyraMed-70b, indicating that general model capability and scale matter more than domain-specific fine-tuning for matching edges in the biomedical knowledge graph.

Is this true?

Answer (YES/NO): NO